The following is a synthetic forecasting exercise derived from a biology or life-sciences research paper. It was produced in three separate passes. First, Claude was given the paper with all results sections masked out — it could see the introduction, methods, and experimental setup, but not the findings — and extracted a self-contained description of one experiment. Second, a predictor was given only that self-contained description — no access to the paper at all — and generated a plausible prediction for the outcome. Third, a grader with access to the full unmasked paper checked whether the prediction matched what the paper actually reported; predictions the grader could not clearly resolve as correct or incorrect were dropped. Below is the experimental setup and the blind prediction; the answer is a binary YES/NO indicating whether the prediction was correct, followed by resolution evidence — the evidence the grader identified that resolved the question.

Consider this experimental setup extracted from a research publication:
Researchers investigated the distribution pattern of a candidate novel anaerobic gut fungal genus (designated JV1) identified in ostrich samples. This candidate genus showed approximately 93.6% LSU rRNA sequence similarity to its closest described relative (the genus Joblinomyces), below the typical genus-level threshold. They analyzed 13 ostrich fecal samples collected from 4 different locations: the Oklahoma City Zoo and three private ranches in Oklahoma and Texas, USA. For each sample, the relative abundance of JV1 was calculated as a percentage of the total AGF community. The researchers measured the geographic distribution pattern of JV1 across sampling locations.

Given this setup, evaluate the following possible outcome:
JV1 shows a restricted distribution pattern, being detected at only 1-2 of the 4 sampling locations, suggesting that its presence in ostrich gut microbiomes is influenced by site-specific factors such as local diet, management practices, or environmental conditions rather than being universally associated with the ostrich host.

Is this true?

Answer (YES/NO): YES